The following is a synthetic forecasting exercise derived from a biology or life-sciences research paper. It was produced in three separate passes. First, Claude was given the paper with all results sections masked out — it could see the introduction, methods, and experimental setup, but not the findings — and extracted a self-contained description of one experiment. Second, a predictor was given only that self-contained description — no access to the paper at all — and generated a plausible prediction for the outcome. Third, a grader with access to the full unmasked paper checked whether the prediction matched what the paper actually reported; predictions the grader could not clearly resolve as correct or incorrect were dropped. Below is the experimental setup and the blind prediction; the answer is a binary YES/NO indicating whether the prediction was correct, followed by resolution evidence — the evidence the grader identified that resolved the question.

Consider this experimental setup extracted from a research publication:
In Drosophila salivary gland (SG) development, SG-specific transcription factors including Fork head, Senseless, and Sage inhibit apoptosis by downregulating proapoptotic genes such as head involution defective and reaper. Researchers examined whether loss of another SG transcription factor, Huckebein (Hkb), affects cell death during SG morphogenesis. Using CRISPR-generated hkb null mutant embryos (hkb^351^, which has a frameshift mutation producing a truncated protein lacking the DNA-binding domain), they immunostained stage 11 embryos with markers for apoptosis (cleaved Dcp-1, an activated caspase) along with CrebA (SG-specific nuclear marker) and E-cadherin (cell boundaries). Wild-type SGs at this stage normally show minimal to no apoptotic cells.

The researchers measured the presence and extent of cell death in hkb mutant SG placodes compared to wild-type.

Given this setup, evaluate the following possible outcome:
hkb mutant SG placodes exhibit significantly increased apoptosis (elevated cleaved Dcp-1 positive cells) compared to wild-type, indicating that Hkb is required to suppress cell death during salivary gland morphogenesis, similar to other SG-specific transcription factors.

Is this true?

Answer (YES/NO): YES